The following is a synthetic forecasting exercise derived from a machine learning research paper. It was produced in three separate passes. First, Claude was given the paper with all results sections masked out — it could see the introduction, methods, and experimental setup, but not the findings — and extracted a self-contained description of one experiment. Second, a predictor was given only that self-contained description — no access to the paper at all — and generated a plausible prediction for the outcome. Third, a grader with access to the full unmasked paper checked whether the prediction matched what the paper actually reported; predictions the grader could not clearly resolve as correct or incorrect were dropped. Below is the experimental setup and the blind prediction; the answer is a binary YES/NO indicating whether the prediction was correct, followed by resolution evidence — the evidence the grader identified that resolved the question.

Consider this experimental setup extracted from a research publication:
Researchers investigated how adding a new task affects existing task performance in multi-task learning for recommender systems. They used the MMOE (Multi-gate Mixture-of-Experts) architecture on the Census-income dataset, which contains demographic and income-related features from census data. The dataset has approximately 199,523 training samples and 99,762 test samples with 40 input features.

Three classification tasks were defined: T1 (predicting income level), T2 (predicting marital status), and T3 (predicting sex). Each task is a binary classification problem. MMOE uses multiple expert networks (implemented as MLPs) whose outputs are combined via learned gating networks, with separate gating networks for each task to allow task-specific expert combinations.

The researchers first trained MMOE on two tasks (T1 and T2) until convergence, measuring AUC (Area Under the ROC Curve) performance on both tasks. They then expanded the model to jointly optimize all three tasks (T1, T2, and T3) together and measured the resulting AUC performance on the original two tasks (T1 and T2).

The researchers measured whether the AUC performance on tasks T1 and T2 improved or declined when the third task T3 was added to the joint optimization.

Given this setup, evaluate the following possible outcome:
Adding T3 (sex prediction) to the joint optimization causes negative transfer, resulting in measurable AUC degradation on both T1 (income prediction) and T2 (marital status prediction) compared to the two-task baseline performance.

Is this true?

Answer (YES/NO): YES